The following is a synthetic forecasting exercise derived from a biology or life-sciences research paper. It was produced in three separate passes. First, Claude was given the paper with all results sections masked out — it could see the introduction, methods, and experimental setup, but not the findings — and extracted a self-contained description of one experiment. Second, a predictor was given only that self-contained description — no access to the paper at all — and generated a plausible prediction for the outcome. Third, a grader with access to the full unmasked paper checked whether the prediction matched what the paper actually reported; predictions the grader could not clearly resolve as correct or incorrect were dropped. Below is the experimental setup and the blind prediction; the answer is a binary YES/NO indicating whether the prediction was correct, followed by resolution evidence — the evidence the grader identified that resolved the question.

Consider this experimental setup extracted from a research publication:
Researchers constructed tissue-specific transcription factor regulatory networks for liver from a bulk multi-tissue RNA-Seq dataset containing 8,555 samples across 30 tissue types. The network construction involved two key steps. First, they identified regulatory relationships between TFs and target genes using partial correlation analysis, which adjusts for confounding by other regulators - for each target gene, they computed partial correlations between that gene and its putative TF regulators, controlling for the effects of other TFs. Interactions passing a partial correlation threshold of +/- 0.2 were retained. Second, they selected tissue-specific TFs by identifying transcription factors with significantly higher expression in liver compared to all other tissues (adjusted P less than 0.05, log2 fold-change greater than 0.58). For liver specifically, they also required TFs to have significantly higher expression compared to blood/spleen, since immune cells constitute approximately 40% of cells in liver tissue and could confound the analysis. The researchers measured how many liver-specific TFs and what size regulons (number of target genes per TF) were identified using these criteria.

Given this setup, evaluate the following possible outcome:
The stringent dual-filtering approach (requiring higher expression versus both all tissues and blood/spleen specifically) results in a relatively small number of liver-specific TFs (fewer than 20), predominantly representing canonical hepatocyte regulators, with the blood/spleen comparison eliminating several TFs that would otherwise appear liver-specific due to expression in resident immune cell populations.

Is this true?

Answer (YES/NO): NO